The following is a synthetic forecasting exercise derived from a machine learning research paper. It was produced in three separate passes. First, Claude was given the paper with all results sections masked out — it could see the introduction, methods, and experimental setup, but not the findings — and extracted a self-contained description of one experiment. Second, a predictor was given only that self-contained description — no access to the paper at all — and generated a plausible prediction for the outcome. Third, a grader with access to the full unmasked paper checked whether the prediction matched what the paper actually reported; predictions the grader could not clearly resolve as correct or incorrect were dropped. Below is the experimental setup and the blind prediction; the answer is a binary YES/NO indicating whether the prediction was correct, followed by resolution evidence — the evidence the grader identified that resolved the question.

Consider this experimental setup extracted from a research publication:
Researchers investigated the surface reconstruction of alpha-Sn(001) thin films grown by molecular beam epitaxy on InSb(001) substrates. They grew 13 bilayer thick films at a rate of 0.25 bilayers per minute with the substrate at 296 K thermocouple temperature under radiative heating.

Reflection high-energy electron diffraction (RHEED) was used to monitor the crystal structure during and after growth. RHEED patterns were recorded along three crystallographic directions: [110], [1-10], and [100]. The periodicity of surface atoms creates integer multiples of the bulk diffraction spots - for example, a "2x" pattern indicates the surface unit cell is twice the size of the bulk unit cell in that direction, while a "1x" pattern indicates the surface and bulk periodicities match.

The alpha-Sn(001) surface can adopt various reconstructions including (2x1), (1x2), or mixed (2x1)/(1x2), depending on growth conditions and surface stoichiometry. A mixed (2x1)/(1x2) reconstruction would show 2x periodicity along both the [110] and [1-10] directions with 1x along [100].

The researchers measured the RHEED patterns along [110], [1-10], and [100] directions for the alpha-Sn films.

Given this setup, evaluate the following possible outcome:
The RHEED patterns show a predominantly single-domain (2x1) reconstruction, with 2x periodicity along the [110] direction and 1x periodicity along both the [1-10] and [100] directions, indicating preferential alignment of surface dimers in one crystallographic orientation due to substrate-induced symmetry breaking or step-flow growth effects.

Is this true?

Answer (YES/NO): NO